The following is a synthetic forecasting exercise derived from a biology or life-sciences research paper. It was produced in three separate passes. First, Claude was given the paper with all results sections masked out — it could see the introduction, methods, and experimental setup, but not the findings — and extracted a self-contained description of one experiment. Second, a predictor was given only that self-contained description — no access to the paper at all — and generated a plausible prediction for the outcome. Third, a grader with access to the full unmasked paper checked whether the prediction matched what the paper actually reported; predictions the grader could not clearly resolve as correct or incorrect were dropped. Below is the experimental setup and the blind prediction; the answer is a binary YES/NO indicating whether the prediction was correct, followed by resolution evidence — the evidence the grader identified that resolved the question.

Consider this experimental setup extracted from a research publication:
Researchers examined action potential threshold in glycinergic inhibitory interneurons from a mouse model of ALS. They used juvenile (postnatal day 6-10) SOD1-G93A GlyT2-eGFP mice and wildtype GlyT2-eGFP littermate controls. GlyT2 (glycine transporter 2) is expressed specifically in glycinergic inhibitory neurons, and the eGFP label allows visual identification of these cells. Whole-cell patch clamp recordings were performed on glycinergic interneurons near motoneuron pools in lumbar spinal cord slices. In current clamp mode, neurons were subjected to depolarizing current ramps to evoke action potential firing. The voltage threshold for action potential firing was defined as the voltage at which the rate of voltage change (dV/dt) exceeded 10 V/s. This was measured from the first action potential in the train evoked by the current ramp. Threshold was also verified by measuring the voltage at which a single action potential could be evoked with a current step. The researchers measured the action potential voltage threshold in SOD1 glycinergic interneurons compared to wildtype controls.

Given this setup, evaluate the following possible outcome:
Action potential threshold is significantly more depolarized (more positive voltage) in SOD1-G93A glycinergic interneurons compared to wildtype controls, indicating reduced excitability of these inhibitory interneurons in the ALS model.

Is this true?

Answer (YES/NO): YES